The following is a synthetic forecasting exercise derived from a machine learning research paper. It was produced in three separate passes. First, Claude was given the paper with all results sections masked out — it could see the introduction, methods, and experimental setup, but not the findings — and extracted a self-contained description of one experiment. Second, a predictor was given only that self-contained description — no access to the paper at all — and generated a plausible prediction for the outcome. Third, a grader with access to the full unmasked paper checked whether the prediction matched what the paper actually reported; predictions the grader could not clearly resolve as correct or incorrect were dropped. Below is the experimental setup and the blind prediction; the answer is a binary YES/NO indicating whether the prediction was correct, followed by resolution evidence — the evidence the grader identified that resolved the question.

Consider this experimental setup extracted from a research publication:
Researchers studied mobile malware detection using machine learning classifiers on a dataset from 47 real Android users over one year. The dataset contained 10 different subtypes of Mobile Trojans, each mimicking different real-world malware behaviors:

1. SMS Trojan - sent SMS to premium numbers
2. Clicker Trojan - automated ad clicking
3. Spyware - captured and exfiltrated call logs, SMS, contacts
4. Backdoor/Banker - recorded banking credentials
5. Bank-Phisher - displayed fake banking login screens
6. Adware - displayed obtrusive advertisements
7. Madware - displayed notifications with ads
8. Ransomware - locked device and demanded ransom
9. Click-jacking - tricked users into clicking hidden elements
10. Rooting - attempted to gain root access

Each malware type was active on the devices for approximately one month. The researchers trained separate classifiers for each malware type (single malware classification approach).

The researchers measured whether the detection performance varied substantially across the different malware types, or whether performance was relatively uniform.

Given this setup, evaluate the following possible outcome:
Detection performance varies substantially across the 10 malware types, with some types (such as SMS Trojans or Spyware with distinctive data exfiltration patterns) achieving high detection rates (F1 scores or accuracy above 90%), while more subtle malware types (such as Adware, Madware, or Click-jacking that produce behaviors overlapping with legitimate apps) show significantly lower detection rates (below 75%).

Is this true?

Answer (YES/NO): NO